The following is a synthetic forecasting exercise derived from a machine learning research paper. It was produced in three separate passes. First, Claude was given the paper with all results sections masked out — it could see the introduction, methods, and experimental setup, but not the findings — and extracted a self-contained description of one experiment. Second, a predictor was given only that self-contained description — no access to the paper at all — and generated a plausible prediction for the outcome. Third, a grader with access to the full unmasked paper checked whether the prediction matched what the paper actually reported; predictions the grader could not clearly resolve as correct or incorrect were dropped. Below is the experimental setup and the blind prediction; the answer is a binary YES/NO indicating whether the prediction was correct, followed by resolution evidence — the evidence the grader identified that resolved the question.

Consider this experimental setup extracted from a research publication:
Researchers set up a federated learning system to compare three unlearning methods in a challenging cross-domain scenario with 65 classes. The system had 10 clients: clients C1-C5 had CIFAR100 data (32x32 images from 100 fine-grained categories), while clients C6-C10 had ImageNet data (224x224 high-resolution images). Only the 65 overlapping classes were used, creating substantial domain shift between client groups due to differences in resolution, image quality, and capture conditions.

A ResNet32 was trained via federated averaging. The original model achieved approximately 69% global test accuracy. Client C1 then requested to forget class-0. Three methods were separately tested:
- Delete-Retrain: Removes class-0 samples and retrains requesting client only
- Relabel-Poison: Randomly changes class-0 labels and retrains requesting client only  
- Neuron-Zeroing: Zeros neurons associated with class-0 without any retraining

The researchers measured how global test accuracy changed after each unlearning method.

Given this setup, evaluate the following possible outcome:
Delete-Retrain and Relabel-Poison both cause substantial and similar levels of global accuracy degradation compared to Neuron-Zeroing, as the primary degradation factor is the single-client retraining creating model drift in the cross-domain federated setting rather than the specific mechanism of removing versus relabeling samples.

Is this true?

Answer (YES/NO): NO